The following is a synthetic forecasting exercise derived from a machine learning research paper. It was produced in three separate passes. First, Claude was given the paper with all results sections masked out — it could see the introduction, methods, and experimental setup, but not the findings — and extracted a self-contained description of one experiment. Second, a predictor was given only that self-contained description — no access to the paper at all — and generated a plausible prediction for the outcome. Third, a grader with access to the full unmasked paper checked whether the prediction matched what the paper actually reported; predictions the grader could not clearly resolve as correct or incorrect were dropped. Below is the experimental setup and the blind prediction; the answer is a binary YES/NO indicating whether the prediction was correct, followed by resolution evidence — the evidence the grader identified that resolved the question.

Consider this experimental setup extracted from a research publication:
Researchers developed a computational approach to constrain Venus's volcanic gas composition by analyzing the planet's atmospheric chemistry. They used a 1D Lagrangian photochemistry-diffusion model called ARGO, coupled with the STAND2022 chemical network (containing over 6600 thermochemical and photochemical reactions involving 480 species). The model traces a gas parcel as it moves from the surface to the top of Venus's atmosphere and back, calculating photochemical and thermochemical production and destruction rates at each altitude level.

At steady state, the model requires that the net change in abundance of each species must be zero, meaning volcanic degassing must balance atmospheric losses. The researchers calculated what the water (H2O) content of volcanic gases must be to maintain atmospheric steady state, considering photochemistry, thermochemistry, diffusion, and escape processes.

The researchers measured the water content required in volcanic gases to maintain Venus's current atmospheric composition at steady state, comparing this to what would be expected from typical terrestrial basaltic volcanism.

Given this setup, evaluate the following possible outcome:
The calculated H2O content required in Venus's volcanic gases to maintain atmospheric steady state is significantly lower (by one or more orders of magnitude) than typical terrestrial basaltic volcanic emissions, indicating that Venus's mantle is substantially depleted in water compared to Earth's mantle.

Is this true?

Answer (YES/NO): YES